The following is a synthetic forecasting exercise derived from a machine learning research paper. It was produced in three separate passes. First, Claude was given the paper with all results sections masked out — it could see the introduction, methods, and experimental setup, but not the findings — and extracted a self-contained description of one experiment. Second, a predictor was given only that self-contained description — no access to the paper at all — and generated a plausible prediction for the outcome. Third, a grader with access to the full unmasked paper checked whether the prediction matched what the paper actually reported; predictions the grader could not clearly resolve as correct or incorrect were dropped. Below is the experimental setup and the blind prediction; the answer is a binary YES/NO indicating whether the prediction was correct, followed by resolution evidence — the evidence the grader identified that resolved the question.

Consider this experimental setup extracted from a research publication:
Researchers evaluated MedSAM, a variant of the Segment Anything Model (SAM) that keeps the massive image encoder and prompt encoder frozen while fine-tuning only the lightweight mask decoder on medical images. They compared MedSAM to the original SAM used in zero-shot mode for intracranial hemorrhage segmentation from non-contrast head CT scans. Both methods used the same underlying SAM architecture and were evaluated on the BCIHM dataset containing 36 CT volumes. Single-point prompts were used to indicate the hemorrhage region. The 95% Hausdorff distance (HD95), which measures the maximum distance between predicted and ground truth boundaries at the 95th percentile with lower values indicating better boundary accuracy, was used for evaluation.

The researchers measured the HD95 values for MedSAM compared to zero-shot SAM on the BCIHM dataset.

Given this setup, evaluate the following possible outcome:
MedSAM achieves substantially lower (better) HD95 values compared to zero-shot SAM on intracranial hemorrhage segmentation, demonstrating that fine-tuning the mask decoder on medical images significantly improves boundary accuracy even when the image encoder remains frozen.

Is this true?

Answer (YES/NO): NO